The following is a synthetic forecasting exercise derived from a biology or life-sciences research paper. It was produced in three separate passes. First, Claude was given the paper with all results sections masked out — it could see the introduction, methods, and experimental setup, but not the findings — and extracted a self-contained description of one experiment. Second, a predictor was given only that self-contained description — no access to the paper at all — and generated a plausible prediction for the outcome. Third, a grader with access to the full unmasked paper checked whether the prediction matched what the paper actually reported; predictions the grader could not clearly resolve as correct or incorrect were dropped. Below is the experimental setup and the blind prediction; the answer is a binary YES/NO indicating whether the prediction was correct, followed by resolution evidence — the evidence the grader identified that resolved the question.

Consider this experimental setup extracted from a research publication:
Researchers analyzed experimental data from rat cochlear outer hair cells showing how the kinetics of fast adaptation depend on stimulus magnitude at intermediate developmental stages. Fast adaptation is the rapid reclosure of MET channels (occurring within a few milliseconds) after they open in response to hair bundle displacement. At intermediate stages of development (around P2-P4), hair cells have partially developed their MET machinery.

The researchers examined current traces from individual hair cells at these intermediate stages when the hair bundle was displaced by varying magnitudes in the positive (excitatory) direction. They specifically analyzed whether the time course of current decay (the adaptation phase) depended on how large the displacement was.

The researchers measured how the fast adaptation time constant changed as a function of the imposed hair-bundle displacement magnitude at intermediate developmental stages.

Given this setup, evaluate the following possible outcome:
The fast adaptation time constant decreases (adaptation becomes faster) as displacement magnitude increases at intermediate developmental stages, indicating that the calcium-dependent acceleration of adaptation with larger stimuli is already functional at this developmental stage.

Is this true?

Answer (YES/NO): NO